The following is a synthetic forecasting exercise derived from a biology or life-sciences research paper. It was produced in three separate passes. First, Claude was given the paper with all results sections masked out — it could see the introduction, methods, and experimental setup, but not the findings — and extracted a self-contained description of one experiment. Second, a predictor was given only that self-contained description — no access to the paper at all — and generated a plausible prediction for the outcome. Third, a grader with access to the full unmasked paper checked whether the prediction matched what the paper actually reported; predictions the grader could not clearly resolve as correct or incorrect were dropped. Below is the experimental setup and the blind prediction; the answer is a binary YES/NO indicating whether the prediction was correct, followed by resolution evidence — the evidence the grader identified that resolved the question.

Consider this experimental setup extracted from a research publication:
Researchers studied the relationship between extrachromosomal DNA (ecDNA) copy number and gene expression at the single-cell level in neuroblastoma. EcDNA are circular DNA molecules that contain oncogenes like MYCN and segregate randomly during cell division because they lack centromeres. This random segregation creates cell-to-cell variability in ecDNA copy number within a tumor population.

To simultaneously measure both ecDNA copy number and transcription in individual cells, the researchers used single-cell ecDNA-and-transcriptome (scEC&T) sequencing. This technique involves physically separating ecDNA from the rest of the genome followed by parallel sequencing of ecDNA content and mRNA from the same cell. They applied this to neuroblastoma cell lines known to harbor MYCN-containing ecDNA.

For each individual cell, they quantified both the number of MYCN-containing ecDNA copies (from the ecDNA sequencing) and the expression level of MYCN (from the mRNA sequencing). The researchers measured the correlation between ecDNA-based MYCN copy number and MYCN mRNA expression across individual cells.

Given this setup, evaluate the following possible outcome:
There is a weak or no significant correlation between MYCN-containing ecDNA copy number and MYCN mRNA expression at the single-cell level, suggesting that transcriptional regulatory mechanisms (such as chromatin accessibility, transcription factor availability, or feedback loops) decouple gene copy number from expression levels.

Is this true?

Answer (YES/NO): NO